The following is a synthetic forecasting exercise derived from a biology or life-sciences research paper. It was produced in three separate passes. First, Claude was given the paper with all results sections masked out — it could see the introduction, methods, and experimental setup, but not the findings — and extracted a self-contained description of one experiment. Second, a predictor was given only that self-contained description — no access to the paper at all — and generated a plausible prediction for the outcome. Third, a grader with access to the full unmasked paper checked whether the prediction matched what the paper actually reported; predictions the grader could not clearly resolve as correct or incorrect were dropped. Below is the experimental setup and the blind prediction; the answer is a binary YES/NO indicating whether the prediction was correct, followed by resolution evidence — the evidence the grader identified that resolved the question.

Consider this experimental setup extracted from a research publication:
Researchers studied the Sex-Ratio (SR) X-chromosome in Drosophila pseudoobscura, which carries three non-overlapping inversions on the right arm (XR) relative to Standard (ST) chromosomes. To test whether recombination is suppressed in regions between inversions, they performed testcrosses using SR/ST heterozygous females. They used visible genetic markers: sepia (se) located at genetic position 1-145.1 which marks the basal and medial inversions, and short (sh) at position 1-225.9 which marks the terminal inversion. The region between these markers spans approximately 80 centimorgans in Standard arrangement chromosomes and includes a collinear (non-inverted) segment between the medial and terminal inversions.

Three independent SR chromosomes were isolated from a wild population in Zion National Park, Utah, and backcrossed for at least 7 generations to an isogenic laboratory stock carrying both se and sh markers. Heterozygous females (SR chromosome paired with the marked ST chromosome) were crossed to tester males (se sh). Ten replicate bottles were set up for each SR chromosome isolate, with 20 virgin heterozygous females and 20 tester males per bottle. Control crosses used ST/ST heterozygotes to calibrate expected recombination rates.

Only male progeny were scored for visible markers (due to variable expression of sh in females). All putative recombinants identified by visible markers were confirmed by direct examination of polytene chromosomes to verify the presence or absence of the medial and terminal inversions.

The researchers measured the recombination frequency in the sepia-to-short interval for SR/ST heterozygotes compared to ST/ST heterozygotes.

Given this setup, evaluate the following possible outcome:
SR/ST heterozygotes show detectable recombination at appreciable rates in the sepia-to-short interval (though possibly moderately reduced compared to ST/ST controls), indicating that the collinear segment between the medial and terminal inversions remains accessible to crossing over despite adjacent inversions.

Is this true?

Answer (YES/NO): NO